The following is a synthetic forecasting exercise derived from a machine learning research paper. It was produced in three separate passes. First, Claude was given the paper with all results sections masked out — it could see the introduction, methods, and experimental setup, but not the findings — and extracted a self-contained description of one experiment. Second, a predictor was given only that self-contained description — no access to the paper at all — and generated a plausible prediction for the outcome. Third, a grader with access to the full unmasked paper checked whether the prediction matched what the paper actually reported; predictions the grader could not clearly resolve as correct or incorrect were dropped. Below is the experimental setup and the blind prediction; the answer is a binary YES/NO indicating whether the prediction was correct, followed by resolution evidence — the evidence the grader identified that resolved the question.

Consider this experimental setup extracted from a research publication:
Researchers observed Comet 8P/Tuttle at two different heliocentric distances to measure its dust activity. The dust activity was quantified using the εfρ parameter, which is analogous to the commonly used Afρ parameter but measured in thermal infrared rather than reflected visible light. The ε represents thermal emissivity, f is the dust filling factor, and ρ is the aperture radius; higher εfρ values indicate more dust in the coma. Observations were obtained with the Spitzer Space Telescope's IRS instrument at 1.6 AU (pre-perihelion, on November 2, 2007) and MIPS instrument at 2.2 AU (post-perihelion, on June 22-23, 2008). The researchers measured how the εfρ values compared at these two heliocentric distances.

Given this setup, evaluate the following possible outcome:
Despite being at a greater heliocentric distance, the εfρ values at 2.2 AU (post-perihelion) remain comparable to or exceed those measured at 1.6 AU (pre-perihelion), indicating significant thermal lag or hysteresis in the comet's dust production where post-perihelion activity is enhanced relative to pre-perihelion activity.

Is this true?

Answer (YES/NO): NO